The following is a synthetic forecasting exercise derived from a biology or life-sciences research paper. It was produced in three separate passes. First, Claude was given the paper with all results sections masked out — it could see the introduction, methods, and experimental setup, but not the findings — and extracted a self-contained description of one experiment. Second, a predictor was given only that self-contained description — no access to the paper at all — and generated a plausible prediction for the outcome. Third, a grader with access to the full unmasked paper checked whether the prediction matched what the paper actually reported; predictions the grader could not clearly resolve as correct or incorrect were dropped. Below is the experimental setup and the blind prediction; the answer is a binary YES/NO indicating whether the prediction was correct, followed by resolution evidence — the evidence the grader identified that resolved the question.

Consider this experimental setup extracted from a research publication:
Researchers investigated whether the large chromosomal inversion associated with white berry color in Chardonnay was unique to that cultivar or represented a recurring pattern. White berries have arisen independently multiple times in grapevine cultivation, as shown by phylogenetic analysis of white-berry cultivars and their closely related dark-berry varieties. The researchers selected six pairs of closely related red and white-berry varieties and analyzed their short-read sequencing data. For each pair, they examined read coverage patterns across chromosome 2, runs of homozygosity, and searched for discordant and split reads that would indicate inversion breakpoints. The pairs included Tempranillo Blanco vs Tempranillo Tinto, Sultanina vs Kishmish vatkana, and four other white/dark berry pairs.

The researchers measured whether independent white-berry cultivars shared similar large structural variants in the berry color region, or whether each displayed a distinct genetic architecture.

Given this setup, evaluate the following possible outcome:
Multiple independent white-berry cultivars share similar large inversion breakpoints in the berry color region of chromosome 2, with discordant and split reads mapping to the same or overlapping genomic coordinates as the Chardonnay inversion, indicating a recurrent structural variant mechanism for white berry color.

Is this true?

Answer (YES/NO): YES